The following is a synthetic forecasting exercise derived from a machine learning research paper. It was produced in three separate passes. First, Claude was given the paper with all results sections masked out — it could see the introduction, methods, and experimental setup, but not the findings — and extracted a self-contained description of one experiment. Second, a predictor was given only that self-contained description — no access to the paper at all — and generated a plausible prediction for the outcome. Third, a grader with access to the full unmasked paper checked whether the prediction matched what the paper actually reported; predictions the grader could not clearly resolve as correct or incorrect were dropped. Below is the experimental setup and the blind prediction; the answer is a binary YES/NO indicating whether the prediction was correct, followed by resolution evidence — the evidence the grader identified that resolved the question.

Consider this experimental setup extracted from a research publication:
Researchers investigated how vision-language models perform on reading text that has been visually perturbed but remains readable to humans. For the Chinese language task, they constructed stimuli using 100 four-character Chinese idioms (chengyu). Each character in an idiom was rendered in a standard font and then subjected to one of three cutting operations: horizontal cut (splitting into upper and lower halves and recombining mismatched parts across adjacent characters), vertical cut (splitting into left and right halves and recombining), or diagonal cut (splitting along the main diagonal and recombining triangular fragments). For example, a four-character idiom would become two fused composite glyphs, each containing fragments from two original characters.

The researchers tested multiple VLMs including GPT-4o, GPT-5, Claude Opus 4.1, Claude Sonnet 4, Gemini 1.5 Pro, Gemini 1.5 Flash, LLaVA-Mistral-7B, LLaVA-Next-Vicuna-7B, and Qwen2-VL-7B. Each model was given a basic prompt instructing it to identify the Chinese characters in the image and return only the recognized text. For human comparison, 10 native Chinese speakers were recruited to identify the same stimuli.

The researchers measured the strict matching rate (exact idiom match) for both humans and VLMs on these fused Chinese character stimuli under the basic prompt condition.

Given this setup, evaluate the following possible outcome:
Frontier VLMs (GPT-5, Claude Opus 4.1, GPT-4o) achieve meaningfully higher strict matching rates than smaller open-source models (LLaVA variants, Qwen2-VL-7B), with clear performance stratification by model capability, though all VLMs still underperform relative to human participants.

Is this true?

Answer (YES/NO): NO